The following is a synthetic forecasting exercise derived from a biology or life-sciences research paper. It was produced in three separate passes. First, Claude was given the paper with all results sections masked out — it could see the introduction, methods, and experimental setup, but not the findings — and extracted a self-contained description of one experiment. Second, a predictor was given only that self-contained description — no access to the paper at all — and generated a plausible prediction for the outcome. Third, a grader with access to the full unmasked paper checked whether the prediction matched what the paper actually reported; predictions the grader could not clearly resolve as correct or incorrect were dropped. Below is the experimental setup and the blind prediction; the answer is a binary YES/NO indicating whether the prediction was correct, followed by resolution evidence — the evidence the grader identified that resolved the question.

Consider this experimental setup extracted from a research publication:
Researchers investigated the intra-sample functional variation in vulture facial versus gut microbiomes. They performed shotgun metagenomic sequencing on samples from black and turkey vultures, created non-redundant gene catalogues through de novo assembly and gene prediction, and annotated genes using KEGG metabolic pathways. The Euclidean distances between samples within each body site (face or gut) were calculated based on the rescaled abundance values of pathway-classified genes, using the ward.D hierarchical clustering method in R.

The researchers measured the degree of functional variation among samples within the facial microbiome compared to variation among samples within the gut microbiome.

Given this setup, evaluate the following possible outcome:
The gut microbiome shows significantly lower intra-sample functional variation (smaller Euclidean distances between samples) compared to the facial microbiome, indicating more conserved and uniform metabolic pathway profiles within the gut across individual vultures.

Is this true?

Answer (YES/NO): YES